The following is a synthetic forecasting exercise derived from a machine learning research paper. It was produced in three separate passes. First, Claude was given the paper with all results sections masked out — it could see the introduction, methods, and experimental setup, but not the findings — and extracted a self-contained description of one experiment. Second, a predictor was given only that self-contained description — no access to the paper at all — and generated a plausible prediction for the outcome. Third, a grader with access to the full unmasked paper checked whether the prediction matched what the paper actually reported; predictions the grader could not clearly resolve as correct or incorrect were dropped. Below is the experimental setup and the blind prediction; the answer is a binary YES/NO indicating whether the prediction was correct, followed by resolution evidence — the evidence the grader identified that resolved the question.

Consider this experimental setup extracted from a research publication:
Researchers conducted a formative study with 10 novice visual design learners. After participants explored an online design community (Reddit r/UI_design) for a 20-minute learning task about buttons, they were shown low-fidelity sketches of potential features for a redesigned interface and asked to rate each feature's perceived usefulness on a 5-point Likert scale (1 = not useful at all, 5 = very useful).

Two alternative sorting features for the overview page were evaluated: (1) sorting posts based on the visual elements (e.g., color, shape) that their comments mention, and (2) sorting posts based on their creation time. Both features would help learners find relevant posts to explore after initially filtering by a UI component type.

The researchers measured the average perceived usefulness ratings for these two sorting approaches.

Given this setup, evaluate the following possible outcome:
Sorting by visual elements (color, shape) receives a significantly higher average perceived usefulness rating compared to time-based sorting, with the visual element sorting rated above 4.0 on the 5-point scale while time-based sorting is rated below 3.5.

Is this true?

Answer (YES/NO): NO